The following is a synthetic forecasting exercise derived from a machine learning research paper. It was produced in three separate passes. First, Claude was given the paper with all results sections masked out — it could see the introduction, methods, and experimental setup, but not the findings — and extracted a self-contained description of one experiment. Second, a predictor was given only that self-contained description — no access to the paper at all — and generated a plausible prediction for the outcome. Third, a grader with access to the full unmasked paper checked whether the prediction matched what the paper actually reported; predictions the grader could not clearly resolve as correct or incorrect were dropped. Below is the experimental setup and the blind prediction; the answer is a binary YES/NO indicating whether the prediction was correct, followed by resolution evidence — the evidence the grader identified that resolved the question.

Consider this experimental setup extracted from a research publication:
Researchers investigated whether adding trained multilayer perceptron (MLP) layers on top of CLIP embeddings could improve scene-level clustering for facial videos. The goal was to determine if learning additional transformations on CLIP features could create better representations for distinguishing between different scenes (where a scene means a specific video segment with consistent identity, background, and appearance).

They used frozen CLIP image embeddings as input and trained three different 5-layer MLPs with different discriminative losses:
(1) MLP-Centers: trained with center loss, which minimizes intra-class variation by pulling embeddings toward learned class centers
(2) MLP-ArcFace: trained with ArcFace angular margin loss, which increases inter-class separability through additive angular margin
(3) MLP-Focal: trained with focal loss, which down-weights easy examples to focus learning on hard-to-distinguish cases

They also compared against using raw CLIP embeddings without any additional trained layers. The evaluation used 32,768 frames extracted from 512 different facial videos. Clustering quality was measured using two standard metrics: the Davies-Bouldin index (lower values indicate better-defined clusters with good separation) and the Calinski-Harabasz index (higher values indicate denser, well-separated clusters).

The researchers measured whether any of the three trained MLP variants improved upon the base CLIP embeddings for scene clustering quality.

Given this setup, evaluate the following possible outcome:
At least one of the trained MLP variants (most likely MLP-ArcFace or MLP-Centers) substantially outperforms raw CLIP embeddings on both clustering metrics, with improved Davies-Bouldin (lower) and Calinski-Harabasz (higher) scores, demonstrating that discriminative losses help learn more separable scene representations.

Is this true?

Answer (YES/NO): NO